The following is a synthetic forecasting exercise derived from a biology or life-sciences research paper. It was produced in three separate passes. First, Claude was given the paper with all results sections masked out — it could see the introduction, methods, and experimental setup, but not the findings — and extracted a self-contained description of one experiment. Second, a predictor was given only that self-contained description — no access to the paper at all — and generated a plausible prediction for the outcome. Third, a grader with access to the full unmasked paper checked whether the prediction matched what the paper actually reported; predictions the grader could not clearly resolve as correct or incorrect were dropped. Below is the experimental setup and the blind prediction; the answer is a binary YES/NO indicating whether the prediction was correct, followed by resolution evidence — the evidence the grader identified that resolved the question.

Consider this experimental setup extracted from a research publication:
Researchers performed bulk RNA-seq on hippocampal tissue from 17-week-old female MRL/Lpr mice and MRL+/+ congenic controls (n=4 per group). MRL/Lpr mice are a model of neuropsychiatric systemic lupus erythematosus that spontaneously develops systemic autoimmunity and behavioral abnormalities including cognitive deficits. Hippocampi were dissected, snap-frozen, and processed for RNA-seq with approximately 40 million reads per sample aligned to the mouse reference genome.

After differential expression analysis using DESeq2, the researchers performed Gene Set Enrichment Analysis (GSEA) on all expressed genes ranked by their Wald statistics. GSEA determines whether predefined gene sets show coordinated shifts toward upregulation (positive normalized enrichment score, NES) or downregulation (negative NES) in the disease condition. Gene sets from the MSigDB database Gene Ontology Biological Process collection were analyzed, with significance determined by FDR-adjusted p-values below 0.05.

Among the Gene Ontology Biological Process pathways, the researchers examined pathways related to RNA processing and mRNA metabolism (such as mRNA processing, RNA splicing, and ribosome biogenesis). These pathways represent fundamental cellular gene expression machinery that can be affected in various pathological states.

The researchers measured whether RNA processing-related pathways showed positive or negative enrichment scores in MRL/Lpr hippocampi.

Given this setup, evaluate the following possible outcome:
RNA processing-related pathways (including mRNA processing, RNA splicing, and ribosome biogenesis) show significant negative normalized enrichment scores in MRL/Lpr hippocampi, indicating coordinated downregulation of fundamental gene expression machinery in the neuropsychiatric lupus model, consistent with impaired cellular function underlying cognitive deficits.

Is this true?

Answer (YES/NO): NO